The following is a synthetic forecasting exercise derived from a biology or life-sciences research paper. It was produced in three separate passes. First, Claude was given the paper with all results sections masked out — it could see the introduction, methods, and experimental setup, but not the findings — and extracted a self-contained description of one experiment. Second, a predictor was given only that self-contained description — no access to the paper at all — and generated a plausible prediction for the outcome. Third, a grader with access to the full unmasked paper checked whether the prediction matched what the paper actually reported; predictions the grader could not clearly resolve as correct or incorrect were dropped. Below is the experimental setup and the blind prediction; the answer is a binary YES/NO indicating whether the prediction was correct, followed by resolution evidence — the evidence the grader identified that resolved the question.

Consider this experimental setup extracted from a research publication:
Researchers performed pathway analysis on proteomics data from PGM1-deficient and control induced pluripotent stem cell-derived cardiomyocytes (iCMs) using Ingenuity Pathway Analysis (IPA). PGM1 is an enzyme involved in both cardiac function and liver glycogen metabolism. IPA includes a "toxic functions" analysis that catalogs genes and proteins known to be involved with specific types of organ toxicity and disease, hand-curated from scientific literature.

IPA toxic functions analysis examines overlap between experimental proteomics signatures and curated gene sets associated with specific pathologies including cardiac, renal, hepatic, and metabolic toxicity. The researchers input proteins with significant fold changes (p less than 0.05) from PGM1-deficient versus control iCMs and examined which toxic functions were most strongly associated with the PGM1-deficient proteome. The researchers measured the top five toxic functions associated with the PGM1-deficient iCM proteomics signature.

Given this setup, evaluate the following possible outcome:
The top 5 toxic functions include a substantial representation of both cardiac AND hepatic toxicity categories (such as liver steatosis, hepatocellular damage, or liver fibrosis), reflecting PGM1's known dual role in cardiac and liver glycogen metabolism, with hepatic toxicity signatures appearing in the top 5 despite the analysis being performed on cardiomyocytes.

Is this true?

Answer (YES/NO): NO